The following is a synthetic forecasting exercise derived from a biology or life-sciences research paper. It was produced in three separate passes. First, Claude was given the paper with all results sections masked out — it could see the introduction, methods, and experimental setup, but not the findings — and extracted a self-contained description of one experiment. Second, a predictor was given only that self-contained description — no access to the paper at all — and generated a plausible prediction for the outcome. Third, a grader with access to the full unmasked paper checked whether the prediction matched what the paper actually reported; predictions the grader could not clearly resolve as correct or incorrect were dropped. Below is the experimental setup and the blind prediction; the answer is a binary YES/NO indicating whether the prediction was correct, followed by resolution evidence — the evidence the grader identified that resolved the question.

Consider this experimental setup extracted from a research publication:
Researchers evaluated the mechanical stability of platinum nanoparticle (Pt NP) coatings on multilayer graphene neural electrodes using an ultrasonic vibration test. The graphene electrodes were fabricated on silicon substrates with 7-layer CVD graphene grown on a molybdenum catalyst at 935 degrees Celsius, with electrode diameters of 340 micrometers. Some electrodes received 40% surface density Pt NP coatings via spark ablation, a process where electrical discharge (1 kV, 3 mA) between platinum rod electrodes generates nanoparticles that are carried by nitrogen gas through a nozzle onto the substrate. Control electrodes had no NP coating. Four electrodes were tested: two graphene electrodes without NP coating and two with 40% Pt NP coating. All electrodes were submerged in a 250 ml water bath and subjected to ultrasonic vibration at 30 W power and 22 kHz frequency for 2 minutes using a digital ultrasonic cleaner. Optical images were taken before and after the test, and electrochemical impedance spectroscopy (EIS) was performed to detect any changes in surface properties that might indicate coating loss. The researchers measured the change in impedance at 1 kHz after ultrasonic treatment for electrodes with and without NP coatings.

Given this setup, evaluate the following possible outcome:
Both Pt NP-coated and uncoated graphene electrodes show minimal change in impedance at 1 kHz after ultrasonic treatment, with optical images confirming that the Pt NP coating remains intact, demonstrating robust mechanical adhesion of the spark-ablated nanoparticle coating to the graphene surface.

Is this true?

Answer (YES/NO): NO